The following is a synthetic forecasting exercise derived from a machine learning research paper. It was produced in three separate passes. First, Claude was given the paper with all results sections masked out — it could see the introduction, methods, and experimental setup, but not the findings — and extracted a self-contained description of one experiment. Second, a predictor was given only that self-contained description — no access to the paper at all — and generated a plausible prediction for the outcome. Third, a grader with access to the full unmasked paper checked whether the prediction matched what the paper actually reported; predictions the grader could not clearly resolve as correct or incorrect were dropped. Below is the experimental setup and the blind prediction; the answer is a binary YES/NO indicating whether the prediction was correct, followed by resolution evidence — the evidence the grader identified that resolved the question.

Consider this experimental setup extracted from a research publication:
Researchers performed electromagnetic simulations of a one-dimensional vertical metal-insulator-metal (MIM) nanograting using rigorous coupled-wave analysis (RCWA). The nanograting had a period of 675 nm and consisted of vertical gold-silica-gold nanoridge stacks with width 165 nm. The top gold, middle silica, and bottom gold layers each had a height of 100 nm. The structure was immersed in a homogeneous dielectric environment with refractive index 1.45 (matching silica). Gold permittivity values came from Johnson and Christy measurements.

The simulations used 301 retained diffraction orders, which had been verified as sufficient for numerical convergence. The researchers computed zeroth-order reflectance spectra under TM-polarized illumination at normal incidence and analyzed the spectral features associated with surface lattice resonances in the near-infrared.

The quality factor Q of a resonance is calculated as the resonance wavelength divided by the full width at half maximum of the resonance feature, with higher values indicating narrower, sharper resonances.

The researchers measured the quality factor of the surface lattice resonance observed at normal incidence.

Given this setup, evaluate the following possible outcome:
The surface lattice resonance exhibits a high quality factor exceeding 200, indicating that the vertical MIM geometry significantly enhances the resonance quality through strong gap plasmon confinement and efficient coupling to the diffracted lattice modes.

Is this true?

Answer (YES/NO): YES